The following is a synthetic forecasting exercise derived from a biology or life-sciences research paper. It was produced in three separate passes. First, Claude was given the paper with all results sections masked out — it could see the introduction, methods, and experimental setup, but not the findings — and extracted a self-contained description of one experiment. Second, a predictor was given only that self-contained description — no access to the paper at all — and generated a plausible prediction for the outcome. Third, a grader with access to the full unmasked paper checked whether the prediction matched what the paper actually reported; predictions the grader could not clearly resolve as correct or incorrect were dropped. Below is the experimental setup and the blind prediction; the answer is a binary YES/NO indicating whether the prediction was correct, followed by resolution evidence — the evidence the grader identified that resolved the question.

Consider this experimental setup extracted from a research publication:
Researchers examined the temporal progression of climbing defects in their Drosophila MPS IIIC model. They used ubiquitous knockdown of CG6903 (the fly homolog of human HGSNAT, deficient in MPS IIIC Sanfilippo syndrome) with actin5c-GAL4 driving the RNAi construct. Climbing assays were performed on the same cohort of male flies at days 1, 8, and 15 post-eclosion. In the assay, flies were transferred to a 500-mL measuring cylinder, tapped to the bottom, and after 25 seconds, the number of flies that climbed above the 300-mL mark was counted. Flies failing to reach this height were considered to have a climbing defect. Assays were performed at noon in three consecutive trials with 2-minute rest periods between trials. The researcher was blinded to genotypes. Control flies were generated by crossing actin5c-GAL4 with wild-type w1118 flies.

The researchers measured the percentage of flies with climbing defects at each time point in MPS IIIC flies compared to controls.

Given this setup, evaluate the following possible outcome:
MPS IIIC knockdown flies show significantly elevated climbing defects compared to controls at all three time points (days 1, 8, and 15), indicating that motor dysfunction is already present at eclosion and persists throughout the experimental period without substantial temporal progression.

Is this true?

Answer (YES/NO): NO